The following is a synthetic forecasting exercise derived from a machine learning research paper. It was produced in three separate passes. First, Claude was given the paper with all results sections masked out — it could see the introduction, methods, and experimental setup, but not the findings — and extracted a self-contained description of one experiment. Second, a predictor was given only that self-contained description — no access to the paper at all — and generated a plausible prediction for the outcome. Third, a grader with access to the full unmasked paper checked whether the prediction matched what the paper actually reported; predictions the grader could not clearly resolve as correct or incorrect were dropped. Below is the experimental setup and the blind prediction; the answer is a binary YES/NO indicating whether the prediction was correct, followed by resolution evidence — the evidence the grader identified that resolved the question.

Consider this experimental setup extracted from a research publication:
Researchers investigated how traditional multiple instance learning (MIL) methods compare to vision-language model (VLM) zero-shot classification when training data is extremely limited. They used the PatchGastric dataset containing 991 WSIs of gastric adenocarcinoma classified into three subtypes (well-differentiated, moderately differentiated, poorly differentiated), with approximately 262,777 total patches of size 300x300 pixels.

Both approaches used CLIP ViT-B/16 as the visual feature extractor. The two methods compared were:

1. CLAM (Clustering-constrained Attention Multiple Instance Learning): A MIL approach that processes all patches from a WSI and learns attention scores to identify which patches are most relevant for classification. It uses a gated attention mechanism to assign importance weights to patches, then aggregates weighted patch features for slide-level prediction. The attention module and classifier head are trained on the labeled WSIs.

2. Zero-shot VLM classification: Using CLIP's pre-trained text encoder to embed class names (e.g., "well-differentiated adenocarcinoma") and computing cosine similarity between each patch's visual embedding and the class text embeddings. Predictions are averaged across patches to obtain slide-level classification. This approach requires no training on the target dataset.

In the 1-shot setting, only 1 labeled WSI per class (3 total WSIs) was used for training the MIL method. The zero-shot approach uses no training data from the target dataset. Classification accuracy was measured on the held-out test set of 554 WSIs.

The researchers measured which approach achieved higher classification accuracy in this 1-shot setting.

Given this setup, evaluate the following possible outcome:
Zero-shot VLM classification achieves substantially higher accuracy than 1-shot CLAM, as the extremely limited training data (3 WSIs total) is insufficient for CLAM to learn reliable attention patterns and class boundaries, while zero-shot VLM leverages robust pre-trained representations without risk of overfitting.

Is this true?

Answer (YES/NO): NO